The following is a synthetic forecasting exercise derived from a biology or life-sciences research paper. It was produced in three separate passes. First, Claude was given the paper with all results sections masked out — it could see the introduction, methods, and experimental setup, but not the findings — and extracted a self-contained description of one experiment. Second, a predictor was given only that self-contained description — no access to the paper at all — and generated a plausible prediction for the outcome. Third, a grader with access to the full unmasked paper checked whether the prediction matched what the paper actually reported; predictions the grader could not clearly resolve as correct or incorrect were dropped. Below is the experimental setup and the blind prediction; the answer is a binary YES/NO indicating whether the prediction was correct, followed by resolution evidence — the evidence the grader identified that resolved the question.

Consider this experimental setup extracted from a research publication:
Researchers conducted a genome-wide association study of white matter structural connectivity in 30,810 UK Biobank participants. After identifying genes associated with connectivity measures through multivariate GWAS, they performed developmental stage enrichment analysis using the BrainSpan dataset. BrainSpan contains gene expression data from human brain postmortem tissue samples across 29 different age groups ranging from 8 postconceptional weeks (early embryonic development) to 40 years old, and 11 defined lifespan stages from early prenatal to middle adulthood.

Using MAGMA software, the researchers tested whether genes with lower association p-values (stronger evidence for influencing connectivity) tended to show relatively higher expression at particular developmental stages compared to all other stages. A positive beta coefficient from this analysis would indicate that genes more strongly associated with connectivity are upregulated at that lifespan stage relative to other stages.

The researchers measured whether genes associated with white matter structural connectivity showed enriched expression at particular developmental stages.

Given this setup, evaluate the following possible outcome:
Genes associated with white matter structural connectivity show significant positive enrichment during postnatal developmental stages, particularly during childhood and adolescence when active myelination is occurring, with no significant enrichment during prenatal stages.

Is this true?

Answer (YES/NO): NO